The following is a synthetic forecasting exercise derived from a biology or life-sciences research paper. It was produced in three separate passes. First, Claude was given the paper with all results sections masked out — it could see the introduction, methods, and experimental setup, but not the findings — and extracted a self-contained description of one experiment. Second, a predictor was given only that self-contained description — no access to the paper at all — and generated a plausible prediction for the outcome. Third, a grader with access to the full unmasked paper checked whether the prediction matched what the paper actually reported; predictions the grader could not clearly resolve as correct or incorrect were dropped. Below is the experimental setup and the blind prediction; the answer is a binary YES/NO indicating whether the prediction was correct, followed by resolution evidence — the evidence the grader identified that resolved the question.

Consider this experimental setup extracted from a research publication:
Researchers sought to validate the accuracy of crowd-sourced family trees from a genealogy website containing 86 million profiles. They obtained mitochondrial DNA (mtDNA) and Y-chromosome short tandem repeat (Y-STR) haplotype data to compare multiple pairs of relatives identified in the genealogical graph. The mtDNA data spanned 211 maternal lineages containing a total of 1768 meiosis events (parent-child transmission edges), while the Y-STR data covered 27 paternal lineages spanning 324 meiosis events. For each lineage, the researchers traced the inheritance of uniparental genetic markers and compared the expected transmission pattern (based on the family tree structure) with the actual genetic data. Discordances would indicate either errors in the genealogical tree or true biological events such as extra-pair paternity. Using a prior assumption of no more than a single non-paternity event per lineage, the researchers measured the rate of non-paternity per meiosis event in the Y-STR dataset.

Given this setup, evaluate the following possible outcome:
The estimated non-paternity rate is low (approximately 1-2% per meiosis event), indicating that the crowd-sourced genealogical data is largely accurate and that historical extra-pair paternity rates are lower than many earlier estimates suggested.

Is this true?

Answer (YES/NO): YES